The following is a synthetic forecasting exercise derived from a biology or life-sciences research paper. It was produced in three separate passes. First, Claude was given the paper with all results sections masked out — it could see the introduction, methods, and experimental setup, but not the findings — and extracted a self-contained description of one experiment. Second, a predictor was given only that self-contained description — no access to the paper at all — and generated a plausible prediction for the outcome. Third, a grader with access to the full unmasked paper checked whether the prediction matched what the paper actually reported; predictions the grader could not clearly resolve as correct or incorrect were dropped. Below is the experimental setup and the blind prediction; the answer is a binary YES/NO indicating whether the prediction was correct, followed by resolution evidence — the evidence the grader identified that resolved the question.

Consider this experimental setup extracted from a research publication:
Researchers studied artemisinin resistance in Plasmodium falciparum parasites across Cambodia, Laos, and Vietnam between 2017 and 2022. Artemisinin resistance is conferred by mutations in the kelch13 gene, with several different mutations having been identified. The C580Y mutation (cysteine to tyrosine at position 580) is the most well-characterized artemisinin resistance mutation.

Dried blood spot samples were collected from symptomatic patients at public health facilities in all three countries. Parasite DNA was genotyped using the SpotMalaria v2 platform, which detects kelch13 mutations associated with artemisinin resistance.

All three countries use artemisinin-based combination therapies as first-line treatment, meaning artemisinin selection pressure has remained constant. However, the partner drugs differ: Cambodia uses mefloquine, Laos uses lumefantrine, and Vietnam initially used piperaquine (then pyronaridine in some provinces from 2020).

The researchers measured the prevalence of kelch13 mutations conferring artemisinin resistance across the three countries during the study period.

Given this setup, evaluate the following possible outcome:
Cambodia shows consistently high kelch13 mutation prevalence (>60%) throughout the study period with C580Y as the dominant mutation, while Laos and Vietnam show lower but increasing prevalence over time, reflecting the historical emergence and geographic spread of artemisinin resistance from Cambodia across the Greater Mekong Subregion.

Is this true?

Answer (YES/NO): NO